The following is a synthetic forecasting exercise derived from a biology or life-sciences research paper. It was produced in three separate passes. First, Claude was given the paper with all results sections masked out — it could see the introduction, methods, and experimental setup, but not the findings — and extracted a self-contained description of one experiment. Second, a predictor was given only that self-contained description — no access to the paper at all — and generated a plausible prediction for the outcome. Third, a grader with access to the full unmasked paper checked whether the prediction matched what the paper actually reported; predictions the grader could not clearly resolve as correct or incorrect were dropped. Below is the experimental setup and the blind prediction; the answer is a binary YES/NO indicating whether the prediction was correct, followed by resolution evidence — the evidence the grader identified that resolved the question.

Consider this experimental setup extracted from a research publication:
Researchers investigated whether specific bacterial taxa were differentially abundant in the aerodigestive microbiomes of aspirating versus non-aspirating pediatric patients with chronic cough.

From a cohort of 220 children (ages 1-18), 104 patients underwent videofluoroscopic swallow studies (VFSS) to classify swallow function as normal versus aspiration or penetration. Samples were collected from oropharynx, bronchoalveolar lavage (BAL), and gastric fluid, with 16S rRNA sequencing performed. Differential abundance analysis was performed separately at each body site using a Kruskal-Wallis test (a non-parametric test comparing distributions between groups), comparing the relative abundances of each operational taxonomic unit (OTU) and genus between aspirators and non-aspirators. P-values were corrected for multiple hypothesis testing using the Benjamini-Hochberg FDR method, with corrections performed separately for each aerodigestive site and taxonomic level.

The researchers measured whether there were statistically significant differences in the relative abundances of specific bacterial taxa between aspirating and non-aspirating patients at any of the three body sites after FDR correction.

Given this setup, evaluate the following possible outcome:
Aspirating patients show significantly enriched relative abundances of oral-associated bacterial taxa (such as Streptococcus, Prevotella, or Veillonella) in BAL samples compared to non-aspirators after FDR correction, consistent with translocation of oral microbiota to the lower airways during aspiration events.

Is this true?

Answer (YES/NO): NO